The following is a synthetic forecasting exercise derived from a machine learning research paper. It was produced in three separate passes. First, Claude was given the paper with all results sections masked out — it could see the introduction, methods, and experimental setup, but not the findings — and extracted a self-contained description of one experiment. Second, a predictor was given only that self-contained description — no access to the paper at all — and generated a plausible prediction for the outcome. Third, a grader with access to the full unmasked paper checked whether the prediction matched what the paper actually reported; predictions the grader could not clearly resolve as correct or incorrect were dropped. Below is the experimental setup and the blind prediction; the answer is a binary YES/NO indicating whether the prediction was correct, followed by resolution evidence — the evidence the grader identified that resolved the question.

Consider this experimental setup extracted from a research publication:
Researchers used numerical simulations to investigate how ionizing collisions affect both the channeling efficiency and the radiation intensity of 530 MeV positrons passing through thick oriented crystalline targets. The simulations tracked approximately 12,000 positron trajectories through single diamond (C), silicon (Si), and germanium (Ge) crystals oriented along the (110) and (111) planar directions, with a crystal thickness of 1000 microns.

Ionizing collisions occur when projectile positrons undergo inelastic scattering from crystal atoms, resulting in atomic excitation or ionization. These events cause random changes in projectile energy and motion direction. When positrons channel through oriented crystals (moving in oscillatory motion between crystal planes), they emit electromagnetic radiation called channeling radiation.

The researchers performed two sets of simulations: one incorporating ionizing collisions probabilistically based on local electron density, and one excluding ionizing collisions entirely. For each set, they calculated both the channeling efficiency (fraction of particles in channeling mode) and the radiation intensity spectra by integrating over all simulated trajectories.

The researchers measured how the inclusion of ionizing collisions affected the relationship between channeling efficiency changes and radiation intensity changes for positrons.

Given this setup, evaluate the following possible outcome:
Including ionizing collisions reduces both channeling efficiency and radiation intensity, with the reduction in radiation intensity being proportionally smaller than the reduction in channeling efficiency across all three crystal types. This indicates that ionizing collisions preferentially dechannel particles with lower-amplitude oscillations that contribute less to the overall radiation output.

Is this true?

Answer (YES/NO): NO